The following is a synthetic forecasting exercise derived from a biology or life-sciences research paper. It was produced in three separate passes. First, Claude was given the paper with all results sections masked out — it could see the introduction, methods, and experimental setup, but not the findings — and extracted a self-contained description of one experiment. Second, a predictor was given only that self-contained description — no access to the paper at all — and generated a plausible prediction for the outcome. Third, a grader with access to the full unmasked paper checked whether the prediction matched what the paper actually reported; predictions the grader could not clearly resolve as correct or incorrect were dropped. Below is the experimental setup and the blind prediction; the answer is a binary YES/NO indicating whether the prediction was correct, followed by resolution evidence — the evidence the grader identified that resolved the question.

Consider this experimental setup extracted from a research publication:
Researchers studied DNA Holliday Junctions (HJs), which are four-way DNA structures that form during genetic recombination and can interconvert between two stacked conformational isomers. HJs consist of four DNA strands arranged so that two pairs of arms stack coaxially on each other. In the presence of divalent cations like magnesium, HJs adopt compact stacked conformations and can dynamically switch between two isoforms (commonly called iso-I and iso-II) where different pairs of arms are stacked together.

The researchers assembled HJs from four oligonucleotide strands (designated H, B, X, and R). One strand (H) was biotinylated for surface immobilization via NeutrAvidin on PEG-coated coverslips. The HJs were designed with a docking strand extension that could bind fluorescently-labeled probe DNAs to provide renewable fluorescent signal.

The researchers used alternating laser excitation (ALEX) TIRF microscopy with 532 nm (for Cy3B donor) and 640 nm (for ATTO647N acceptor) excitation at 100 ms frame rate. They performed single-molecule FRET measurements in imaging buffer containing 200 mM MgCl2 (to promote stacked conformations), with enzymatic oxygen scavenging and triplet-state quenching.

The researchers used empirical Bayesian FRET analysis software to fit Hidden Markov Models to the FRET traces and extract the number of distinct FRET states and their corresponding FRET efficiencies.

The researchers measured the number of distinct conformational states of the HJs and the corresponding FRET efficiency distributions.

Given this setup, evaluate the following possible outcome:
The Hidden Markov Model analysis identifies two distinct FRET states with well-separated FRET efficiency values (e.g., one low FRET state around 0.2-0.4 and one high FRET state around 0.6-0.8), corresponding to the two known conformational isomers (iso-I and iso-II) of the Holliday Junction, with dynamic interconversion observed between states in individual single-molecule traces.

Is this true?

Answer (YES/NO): YES